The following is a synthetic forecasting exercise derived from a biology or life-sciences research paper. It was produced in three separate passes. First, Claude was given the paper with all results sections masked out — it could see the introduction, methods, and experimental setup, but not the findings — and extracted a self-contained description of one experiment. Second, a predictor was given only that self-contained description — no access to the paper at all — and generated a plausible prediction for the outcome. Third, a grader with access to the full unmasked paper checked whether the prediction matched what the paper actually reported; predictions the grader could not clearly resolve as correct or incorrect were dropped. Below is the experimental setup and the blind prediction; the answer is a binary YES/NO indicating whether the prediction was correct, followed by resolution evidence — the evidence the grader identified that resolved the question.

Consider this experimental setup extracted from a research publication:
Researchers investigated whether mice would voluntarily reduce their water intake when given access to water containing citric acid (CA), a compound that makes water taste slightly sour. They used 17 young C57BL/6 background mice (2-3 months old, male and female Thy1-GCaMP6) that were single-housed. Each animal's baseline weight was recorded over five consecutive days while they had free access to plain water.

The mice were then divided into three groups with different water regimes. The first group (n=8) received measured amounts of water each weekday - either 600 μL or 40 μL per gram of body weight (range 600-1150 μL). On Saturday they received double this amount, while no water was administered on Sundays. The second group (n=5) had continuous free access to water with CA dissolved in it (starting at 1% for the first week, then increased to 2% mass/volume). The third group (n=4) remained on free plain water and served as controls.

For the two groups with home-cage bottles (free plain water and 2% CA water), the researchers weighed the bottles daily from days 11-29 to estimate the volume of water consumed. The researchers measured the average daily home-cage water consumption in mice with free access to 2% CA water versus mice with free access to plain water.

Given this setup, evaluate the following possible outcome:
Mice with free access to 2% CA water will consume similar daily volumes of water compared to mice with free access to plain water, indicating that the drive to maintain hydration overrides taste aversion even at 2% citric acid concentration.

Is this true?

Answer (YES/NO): NO